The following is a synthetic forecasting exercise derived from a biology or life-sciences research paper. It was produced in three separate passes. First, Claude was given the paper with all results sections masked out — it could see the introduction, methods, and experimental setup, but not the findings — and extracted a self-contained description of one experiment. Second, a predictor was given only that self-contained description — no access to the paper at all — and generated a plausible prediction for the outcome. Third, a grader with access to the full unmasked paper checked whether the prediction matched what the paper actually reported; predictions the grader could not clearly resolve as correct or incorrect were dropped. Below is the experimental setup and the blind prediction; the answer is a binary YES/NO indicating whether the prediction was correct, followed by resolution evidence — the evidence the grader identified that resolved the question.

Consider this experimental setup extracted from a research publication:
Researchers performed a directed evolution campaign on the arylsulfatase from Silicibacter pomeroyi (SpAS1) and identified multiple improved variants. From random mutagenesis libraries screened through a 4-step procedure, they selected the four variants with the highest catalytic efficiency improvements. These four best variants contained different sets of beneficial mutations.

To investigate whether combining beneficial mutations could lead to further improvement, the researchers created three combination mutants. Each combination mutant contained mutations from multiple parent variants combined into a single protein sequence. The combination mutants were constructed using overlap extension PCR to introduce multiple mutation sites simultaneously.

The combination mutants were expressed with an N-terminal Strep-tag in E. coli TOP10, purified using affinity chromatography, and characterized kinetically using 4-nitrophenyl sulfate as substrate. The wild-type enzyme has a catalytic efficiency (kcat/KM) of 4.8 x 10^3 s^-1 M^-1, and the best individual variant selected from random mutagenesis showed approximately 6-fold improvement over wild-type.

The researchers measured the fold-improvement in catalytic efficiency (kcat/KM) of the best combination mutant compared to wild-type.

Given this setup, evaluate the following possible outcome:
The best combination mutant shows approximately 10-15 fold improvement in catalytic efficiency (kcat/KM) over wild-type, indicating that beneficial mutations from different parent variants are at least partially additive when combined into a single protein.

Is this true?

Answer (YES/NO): NO